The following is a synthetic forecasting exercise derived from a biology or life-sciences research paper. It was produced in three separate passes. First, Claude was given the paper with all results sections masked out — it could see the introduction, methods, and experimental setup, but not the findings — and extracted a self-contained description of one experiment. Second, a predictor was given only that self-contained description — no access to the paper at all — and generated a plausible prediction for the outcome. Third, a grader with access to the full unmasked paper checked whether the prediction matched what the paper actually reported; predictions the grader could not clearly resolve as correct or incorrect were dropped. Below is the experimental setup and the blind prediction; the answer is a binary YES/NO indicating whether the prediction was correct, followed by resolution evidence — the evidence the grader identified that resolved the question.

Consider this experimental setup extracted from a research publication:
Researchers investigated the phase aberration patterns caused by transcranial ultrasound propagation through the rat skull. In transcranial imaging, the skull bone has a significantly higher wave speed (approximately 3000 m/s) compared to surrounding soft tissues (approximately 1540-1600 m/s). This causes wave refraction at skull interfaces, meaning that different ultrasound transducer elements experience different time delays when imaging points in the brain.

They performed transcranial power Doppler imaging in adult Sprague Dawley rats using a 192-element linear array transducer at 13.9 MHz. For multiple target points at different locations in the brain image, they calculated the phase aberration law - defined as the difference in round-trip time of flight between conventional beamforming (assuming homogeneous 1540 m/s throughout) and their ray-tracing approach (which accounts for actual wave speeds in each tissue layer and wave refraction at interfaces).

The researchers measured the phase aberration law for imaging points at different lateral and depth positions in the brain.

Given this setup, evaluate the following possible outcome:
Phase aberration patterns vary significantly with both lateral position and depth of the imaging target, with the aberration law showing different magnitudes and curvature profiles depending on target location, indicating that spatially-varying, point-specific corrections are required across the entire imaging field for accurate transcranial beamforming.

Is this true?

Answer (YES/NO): YES